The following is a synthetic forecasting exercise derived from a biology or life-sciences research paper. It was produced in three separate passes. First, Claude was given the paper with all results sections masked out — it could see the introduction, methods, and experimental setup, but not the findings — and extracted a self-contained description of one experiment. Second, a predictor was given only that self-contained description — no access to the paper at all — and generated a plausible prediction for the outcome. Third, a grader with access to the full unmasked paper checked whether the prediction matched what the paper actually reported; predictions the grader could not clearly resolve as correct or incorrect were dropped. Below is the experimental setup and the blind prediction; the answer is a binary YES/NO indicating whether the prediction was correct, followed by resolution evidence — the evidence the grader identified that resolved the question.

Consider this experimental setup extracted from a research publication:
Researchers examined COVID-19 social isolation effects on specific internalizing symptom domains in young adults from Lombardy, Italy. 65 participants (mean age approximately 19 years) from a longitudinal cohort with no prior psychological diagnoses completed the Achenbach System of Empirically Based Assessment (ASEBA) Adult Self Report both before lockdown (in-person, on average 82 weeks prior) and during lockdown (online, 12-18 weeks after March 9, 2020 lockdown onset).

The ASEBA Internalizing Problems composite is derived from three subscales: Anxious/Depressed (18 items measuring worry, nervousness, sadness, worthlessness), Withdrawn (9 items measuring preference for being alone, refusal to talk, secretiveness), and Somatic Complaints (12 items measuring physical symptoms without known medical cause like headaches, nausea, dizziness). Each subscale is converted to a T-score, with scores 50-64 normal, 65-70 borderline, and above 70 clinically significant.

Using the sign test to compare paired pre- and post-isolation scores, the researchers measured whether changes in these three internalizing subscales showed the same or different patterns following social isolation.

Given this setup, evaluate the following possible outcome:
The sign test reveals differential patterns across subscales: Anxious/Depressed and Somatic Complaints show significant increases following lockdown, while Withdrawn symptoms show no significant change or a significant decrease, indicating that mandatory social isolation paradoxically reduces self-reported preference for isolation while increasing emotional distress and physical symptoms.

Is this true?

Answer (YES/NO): NO